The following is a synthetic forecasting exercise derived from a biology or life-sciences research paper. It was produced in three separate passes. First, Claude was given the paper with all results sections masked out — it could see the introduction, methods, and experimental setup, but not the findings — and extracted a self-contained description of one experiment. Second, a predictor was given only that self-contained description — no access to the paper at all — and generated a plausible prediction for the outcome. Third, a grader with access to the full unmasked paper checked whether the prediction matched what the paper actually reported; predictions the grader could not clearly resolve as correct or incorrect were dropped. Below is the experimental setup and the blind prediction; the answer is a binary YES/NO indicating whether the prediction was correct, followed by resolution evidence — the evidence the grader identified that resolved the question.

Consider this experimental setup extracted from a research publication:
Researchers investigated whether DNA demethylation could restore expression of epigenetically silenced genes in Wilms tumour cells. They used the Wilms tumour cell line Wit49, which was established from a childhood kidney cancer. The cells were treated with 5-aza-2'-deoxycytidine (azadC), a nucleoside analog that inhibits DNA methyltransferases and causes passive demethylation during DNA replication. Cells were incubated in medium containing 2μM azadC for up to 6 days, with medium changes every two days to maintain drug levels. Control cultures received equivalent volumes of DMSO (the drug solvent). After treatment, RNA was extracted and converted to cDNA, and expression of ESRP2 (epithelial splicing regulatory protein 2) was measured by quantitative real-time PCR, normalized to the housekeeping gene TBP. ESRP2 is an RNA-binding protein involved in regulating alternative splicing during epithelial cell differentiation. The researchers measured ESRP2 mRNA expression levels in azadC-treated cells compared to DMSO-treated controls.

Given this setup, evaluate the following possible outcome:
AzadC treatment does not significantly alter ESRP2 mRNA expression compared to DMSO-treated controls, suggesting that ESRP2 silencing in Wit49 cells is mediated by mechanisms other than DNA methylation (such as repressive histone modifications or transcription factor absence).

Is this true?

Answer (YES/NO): NO